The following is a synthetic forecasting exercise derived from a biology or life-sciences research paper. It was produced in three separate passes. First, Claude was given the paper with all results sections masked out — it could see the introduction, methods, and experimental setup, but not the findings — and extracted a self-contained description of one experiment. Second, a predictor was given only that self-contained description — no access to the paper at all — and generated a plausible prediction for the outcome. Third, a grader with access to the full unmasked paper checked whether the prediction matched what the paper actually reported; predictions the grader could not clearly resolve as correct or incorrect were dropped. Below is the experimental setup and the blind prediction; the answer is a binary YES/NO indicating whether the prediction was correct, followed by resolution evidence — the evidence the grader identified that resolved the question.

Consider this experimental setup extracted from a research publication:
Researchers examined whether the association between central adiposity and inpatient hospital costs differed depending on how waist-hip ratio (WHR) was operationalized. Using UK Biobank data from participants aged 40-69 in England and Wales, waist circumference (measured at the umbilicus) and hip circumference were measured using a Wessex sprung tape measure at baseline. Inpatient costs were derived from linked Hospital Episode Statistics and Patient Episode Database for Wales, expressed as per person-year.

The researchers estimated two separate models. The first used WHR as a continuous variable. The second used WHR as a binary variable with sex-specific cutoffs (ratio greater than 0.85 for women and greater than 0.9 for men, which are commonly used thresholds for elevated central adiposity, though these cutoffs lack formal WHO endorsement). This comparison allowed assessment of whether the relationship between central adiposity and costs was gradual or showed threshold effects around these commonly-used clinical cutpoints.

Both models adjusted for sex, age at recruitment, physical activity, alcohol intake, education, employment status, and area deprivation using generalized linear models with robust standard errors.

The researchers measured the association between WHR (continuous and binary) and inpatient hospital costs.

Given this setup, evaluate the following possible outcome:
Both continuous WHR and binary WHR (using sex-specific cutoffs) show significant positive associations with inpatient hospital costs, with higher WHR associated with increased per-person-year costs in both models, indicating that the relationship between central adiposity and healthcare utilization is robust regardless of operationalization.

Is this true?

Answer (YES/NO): YES